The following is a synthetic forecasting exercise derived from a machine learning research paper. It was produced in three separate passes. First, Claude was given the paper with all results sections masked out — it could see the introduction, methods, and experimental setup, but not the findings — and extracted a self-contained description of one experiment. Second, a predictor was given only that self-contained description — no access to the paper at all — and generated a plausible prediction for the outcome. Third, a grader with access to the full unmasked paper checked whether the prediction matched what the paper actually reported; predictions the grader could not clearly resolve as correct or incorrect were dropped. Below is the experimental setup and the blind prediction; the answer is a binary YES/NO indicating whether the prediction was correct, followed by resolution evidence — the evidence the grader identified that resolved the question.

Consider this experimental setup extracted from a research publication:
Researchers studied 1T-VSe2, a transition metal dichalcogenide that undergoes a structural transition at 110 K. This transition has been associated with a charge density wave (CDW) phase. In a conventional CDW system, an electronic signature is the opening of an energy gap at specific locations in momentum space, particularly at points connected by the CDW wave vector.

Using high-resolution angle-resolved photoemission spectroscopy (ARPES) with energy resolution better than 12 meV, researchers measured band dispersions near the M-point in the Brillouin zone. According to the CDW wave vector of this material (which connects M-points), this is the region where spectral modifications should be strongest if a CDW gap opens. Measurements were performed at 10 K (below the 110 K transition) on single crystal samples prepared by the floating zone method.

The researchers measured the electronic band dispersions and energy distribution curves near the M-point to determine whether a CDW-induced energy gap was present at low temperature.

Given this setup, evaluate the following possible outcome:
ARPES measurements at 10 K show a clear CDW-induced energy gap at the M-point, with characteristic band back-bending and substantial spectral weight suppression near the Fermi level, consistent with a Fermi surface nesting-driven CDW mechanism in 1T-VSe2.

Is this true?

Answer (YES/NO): NO